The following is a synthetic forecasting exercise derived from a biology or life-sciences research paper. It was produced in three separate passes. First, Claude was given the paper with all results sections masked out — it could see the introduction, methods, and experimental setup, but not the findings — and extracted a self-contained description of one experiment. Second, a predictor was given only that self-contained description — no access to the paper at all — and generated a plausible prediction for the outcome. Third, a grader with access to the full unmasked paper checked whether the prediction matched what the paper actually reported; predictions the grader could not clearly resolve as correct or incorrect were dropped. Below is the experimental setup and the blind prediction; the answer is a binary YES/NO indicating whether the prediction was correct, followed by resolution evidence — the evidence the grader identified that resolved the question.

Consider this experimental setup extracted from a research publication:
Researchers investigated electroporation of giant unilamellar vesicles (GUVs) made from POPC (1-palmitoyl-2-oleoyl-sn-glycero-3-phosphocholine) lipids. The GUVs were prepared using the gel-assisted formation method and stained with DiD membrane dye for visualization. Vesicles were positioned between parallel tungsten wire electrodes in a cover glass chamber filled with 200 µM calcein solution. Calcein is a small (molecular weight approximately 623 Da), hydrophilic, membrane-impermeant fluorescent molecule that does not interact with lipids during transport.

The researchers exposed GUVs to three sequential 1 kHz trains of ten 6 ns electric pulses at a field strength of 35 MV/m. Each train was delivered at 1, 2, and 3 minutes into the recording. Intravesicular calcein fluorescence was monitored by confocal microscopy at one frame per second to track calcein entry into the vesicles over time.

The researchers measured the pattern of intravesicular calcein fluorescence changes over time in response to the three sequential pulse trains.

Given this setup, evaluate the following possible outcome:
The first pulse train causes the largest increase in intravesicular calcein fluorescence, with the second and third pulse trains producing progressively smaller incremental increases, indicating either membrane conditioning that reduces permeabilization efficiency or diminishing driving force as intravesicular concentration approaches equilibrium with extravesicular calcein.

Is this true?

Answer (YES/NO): NO